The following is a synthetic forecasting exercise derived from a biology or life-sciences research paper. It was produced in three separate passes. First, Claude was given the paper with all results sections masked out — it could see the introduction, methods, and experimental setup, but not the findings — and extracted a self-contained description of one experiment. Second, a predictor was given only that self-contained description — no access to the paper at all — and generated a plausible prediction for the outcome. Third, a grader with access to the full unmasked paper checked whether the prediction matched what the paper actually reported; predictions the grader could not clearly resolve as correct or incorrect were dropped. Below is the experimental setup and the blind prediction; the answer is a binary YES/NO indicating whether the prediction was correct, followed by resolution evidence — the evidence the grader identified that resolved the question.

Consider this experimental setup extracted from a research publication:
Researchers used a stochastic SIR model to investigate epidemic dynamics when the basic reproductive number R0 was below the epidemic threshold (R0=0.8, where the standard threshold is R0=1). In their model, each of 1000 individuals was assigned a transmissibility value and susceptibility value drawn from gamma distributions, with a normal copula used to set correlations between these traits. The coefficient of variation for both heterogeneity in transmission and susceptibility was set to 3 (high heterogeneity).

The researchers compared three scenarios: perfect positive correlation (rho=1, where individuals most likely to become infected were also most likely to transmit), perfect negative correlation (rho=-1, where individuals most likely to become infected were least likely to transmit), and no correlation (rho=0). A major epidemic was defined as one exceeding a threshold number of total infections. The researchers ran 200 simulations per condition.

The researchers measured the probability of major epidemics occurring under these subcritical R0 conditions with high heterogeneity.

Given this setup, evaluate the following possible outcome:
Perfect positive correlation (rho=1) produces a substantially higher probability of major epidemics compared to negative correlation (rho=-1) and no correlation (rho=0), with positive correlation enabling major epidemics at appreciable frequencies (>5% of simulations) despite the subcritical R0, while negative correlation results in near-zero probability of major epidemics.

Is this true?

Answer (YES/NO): YES